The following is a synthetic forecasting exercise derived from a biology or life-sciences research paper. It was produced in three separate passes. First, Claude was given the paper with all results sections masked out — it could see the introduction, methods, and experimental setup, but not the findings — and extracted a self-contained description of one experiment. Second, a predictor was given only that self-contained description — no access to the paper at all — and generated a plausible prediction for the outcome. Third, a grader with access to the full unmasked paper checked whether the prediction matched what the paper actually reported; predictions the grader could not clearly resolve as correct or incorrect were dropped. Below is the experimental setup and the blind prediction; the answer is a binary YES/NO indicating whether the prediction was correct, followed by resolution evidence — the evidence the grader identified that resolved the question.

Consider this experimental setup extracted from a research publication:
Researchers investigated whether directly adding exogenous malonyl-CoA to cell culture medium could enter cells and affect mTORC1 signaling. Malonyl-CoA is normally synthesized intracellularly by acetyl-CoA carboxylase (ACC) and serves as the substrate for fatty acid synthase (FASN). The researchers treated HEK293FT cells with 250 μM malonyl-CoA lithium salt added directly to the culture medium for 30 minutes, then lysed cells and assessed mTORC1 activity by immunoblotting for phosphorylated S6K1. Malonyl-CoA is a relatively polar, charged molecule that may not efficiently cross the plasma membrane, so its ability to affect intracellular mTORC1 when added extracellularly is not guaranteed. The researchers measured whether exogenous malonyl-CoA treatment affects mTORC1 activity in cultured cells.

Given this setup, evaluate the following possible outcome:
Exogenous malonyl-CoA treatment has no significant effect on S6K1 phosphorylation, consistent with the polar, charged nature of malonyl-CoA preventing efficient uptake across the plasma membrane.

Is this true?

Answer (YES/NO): NO